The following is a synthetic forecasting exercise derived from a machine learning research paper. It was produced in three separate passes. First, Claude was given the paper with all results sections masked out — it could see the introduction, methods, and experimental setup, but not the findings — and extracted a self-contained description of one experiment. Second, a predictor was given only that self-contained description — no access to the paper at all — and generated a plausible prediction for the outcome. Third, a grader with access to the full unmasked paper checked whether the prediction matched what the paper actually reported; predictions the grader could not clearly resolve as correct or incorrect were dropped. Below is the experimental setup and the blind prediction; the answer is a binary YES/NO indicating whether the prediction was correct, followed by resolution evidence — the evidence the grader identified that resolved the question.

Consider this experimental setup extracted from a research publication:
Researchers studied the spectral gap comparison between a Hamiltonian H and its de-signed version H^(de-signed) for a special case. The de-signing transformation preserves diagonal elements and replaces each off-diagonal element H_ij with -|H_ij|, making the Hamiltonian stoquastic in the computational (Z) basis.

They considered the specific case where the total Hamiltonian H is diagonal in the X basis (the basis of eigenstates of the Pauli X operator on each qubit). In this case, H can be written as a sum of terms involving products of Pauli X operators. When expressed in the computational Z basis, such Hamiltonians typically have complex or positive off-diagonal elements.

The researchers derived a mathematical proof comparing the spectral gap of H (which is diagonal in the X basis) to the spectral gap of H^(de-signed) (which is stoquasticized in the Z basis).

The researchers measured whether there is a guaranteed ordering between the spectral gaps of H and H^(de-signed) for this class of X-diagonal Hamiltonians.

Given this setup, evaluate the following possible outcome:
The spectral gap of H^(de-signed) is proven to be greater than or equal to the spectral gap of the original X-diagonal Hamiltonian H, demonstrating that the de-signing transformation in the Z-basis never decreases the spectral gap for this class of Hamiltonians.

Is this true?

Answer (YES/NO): YES